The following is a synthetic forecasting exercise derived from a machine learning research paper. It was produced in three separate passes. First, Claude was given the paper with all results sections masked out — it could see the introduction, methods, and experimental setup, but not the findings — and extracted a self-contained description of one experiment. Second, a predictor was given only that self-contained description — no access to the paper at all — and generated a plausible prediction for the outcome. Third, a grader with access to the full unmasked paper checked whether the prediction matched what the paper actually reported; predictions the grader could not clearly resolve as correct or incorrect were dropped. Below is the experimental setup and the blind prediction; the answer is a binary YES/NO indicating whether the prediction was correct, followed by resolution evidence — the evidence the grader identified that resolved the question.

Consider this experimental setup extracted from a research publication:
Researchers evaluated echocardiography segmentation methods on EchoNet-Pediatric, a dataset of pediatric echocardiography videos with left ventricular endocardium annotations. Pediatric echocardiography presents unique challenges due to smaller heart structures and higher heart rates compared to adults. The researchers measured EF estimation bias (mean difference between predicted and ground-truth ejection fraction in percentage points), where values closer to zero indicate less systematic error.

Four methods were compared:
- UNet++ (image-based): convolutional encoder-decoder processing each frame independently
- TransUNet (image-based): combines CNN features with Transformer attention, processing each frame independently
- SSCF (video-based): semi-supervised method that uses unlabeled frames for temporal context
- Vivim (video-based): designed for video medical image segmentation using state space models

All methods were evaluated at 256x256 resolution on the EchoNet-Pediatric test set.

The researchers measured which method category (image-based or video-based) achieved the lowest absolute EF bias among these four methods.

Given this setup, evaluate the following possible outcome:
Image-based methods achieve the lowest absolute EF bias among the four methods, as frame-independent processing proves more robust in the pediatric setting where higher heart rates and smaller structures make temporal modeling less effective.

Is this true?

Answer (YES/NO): NO